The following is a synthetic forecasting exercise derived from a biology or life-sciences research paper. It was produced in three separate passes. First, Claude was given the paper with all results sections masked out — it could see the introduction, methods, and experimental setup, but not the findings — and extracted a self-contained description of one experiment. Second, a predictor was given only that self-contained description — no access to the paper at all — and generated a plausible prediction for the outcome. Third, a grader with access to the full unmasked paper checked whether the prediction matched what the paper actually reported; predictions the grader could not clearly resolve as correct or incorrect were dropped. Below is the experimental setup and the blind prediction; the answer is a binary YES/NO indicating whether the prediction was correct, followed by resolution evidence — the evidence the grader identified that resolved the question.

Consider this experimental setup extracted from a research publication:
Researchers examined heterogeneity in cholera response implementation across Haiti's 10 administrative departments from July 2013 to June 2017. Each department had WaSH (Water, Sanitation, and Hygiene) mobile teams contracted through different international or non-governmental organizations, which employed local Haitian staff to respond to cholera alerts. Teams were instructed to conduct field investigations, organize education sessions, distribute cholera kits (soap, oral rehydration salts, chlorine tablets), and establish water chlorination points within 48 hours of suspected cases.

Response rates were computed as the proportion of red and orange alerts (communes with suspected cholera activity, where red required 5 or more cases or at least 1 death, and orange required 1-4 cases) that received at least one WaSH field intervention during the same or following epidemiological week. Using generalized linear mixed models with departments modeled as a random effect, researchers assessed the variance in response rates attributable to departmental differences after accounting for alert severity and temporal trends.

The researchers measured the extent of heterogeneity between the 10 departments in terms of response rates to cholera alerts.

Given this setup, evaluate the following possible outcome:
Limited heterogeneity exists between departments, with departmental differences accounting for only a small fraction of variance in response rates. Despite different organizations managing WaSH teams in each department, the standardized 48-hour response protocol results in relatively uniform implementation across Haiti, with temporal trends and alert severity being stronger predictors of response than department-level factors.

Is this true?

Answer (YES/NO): NO